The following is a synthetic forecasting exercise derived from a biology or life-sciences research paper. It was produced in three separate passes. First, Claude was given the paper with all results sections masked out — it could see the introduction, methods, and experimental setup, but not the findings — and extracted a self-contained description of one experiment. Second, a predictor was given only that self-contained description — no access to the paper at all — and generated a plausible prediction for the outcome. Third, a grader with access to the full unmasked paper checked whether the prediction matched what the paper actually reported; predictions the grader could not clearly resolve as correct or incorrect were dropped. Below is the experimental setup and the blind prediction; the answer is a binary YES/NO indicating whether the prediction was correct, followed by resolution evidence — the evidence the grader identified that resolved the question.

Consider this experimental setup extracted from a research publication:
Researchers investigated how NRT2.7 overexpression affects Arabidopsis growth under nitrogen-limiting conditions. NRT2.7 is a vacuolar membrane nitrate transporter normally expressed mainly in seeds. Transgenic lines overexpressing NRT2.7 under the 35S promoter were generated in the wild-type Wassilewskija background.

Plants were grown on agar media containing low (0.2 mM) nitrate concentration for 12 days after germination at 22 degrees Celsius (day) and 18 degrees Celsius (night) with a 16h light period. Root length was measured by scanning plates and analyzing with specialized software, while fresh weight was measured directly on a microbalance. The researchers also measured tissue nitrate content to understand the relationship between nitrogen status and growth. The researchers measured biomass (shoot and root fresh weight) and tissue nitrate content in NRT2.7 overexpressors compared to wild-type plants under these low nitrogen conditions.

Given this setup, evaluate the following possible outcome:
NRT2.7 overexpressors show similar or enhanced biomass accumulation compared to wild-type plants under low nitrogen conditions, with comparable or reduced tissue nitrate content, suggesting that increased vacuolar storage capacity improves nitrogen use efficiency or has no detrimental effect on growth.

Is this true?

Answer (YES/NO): NO